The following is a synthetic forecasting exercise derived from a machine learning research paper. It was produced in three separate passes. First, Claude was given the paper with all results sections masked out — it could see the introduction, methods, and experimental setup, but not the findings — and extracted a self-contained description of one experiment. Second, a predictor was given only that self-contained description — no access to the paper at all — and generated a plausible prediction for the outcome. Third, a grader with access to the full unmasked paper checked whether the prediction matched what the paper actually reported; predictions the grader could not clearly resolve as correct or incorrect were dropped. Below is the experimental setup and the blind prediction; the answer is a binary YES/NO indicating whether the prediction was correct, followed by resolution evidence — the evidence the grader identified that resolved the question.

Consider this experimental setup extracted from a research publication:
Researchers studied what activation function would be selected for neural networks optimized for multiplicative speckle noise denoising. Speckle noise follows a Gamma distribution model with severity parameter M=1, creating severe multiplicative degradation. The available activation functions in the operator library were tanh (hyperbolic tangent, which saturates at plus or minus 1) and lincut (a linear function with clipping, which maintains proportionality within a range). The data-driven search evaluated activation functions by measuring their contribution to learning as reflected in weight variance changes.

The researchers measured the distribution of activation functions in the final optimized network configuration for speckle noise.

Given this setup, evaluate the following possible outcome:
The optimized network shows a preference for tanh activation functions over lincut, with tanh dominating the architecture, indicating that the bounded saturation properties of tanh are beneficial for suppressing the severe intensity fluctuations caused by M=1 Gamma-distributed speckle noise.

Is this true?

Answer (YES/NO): NO